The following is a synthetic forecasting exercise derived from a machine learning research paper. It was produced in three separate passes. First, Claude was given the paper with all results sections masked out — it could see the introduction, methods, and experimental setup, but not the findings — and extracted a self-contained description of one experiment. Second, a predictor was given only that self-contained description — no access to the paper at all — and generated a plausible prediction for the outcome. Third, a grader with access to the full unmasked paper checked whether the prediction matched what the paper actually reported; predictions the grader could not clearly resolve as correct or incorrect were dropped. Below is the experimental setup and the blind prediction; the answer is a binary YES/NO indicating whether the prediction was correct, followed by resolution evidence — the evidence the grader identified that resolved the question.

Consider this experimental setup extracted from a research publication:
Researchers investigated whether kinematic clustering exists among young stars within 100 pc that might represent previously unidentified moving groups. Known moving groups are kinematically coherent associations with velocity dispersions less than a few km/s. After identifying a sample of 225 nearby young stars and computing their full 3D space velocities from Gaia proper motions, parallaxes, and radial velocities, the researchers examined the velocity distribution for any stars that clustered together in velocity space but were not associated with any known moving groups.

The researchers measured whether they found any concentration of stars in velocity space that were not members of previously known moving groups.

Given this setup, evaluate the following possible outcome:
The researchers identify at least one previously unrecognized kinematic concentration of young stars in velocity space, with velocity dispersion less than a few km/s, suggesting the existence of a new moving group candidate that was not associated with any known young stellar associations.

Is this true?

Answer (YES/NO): NO